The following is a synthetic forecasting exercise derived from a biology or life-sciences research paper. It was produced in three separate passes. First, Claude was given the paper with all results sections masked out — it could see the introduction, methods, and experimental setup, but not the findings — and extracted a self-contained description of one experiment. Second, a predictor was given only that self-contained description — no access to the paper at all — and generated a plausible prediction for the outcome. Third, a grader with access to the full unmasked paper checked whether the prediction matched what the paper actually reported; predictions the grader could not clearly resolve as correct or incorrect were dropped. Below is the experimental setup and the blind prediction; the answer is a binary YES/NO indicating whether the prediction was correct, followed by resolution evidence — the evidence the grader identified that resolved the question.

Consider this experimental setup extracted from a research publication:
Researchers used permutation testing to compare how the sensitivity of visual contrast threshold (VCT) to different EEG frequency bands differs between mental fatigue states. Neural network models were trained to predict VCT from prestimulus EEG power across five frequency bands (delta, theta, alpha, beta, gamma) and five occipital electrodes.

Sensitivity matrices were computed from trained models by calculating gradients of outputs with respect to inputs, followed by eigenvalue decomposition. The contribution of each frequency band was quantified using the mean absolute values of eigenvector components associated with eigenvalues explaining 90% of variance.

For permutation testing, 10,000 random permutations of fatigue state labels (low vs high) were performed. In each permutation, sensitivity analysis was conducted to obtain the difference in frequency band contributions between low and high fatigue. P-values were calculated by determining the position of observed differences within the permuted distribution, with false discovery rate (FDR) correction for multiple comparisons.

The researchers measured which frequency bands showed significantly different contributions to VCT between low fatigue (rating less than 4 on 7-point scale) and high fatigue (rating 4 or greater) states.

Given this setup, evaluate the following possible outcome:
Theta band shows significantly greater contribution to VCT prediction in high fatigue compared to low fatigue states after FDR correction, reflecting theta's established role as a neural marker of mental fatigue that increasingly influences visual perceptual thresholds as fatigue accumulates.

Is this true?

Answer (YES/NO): NO